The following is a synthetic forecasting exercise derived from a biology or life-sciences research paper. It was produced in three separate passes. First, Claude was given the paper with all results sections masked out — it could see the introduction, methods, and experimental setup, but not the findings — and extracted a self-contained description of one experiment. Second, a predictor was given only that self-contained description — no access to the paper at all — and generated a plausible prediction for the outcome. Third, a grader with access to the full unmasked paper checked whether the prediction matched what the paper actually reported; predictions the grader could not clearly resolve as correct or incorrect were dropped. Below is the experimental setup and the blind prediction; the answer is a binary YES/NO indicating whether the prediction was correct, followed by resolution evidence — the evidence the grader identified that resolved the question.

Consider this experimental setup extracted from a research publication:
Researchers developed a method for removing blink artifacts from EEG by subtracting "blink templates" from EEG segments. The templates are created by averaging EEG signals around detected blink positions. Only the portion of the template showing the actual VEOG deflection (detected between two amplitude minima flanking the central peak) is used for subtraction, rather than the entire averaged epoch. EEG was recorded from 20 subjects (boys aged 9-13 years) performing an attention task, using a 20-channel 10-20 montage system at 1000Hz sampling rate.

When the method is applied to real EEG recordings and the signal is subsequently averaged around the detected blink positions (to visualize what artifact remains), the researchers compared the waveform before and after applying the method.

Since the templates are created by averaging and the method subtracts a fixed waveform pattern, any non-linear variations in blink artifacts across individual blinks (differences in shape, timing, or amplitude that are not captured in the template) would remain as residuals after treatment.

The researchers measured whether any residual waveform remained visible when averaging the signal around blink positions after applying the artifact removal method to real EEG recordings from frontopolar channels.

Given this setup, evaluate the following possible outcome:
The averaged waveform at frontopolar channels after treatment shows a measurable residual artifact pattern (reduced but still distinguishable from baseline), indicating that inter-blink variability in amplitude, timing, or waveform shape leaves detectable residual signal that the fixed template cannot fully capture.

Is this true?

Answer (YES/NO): YES